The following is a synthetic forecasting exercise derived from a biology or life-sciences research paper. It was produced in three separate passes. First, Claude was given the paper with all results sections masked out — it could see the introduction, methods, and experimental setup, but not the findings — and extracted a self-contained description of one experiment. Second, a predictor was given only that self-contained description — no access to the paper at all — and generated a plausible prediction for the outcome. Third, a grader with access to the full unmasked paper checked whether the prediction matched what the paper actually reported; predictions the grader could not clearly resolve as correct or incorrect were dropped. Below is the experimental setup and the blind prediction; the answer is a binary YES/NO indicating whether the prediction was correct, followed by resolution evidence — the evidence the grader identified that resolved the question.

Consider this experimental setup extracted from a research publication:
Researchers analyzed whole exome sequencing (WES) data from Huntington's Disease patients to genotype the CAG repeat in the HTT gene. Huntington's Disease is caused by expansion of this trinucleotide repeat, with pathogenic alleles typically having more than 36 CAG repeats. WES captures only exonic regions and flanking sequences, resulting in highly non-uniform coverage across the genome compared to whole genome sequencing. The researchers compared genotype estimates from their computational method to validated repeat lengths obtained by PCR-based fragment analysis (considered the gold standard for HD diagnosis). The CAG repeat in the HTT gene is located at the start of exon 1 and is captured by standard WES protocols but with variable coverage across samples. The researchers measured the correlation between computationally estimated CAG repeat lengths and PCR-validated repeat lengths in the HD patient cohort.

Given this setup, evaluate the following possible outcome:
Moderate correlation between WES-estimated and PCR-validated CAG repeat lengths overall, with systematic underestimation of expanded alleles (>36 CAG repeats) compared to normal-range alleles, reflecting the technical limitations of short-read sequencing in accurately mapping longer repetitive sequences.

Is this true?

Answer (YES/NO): NO